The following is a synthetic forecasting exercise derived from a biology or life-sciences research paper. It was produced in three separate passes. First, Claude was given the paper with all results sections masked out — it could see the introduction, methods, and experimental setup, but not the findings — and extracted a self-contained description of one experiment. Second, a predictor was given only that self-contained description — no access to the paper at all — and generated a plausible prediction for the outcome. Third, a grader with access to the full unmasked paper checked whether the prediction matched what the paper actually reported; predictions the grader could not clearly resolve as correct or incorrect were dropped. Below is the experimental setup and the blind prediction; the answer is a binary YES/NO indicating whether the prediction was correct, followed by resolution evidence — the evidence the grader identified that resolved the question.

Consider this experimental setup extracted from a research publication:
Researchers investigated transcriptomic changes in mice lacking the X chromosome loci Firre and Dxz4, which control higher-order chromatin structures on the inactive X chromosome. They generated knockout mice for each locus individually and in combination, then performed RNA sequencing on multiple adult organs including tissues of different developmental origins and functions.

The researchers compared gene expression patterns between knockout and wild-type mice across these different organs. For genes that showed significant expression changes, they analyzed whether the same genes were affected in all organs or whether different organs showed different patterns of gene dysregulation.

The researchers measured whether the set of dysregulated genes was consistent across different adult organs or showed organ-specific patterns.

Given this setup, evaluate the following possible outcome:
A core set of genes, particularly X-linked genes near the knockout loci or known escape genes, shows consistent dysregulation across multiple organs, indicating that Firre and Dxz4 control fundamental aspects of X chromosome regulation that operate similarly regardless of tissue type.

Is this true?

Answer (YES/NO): NO